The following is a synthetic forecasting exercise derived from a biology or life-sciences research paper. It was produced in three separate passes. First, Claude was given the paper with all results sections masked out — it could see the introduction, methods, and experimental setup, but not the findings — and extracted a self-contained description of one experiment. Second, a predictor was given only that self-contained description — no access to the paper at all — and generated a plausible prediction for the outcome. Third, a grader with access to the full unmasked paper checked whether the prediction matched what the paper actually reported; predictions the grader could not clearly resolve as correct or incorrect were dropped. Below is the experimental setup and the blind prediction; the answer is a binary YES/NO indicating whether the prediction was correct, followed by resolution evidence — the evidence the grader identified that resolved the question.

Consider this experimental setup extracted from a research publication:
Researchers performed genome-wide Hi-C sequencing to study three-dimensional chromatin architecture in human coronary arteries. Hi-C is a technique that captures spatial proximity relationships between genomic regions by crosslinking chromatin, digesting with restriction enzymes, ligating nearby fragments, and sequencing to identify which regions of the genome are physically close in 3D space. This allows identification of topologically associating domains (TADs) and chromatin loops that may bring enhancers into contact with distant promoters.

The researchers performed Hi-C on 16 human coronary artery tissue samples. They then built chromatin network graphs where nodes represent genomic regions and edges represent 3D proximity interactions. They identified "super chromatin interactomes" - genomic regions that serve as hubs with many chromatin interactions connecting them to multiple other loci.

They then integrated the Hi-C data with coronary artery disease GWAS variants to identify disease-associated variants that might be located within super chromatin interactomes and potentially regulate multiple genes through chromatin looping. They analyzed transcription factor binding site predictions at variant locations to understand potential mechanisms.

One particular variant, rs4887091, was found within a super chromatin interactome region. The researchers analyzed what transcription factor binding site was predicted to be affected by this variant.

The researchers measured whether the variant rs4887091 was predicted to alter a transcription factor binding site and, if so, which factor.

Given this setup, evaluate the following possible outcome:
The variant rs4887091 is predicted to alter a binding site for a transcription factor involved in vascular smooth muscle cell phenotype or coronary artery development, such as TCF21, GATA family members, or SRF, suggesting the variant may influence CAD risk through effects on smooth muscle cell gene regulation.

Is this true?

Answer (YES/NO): NO